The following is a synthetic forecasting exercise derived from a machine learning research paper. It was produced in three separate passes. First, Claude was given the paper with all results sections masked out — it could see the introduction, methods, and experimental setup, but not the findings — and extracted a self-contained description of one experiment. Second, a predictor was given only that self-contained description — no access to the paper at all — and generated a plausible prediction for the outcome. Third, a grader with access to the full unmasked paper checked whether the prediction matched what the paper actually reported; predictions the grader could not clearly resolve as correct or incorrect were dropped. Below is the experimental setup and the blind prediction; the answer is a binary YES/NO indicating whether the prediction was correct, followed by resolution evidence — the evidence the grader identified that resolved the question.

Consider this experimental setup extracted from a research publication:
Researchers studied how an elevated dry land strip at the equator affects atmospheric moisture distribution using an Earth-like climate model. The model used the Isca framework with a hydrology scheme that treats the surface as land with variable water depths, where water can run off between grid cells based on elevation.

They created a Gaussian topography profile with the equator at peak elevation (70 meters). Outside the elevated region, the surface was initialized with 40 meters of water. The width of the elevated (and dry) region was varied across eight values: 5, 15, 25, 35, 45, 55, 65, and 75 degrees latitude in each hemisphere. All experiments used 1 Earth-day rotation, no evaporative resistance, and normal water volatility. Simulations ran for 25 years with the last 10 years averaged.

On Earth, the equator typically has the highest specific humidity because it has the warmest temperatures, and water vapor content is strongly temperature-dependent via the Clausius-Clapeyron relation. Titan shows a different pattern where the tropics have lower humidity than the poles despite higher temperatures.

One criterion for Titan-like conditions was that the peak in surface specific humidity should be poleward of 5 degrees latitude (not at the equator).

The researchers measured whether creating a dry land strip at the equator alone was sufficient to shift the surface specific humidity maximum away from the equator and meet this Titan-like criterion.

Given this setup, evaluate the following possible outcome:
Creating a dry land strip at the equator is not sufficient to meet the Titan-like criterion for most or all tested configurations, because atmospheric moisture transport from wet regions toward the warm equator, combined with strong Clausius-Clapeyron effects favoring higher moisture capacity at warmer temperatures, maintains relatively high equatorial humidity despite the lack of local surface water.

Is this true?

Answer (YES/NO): YES